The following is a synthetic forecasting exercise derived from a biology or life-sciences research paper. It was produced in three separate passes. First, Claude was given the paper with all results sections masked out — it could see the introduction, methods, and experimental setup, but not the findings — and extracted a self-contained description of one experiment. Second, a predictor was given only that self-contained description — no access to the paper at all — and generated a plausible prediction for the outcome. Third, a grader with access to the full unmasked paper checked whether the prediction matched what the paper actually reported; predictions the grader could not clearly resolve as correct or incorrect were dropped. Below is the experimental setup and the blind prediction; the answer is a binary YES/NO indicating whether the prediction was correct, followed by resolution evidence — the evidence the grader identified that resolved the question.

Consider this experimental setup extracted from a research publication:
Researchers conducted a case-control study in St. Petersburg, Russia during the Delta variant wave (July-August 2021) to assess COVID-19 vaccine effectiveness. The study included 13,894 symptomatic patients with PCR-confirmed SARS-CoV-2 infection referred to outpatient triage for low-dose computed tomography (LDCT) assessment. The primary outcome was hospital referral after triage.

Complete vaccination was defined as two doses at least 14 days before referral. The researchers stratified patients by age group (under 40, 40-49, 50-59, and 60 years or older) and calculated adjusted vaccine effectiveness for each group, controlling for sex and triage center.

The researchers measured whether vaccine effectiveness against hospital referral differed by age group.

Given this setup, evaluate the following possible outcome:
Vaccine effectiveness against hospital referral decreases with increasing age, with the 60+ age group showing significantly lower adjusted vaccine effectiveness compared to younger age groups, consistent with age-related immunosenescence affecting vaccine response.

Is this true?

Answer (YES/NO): NO